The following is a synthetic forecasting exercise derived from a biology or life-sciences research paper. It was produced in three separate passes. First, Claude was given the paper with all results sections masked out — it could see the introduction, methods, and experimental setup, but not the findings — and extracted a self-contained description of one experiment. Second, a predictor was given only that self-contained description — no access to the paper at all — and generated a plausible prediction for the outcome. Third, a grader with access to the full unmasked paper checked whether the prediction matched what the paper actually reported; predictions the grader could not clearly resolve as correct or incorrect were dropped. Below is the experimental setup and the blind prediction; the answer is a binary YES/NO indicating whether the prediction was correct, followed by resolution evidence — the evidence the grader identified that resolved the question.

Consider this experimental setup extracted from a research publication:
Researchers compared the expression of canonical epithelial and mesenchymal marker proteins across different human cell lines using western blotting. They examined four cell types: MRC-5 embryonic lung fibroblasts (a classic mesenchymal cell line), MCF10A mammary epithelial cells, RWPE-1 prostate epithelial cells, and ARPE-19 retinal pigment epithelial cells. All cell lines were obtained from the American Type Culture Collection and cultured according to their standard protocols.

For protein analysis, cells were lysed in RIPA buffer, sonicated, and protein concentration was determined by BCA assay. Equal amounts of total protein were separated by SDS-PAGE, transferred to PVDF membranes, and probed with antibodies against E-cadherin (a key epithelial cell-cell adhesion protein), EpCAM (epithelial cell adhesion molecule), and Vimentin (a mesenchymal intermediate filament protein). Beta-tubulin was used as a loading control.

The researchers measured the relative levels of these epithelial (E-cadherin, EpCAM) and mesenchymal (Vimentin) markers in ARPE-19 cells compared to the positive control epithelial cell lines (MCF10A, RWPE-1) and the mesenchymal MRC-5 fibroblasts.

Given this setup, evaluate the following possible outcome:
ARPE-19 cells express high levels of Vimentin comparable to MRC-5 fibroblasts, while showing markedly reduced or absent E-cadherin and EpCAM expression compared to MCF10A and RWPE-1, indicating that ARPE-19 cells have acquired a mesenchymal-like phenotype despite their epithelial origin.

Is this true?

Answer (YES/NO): YES